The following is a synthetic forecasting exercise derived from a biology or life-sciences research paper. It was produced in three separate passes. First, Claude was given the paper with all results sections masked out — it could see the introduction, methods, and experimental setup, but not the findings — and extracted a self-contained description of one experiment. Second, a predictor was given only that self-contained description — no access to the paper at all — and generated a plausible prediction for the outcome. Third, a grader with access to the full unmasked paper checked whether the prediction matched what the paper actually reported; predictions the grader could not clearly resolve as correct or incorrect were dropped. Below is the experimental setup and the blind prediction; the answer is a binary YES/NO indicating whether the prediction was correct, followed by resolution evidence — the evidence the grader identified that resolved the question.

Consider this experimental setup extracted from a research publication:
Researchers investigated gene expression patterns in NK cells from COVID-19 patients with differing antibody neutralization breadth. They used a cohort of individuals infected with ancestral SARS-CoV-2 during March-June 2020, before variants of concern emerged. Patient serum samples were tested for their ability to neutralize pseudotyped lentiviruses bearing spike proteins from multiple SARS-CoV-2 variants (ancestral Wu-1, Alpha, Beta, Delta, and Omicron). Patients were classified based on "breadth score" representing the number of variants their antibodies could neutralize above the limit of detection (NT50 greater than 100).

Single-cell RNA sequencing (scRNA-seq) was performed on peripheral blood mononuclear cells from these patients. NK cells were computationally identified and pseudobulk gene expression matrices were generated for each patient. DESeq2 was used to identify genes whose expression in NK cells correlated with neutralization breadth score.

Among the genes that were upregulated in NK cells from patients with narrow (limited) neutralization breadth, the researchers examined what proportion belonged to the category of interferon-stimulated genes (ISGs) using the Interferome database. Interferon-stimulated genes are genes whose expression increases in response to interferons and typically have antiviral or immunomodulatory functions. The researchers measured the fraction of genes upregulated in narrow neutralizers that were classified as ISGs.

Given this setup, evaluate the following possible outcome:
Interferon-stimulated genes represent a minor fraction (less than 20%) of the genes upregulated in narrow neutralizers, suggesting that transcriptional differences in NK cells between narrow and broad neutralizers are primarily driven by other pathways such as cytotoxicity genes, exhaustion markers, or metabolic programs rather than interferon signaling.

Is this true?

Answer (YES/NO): NO